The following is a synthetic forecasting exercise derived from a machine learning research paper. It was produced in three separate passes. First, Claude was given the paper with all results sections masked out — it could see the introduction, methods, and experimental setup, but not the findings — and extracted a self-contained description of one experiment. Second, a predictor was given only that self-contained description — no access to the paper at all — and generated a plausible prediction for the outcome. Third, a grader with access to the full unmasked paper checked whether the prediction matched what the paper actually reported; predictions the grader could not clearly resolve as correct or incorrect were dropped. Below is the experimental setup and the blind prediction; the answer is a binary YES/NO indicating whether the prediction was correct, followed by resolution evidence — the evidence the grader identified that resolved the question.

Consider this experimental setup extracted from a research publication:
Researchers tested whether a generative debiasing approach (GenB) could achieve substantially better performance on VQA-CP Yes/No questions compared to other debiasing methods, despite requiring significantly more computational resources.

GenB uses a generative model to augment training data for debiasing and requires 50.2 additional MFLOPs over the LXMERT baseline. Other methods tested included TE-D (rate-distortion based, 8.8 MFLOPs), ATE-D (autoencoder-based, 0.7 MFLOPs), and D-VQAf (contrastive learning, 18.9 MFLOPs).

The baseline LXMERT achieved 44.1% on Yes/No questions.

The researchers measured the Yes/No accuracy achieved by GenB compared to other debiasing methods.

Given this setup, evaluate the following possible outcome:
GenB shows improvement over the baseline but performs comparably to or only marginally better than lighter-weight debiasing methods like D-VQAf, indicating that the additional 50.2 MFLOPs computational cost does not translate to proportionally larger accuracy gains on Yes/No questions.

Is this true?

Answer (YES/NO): NO